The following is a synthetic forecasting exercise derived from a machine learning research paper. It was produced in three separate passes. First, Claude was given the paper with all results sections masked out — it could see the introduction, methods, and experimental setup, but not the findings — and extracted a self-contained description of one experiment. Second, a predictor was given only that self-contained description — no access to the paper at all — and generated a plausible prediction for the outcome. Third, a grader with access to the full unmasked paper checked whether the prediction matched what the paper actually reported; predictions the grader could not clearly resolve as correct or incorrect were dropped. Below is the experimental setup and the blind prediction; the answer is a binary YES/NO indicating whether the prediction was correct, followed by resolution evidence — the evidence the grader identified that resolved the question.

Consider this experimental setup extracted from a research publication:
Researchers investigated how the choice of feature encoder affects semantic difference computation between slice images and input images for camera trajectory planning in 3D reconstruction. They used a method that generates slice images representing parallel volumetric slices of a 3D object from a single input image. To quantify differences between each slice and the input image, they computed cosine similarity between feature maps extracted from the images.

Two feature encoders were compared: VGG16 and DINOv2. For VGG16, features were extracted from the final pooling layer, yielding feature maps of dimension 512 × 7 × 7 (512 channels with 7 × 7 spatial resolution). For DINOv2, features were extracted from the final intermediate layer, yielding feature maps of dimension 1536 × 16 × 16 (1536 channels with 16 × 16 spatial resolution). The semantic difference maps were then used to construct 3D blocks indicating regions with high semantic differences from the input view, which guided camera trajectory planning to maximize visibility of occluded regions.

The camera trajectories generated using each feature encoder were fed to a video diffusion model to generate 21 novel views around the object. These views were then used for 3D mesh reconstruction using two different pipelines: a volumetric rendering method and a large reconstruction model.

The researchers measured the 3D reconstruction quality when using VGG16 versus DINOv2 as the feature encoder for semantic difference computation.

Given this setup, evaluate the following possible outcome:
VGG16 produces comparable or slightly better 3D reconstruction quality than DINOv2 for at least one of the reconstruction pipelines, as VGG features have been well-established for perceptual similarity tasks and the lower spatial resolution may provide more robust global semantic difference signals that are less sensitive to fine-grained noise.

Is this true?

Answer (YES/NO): YES